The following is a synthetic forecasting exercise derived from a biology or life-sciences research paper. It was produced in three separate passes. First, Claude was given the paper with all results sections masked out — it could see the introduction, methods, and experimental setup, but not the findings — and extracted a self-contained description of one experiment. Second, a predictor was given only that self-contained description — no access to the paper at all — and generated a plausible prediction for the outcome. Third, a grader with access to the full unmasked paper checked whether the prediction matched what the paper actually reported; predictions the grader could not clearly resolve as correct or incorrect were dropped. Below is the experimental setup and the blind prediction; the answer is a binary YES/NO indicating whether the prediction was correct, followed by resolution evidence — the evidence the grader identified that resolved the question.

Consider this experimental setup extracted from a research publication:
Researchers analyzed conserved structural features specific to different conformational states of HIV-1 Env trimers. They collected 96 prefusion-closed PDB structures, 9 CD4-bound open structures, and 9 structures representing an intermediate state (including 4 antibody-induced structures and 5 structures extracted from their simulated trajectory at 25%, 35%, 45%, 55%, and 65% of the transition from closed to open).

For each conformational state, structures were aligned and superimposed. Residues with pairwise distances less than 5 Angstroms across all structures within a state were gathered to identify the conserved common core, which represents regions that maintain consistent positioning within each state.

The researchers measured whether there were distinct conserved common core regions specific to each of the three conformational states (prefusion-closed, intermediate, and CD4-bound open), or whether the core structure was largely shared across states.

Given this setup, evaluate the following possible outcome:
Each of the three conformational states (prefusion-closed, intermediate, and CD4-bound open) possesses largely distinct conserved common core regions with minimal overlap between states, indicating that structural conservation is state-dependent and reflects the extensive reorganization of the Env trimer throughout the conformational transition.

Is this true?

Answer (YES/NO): NO